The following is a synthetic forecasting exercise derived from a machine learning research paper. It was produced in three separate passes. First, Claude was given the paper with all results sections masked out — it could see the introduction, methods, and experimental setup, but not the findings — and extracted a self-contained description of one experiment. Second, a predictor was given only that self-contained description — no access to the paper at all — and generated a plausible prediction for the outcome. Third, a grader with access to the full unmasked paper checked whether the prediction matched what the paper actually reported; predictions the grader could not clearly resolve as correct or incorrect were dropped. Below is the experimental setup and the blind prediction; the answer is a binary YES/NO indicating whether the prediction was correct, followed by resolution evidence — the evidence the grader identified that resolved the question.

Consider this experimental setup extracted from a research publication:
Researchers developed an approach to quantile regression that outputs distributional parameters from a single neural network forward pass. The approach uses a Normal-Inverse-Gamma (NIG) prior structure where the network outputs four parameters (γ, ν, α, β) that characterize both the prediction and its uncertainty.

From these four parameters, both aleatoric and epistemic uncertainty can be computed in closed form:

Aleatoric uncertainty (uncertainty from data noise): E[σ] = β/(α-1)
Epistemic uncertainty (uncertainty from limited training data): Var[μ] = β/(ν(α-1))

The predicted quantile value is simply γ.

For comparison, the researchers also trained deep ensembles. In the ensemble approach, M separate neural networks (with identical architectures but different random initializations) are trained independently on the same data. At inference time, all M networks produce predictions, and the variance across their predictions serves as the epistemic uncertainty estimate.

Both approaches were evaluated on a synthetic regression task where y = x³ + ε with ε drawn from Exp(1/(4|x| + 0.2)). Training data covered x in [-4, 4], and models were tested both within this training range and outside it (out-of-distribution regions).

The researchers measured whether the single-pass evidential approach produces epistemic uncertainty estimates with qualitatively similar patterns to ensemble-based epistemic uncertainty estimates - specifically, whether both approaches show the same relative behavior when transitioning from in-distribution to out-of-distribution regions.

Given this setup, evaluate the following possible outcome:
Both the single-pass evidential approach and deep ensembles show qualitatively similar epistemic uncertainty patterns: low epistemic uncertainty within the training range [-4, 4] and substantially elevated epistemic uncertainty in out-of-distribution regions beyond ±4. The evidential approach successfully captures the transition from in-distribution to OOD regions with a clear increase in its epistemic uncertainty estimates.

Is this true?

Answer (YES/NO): YES